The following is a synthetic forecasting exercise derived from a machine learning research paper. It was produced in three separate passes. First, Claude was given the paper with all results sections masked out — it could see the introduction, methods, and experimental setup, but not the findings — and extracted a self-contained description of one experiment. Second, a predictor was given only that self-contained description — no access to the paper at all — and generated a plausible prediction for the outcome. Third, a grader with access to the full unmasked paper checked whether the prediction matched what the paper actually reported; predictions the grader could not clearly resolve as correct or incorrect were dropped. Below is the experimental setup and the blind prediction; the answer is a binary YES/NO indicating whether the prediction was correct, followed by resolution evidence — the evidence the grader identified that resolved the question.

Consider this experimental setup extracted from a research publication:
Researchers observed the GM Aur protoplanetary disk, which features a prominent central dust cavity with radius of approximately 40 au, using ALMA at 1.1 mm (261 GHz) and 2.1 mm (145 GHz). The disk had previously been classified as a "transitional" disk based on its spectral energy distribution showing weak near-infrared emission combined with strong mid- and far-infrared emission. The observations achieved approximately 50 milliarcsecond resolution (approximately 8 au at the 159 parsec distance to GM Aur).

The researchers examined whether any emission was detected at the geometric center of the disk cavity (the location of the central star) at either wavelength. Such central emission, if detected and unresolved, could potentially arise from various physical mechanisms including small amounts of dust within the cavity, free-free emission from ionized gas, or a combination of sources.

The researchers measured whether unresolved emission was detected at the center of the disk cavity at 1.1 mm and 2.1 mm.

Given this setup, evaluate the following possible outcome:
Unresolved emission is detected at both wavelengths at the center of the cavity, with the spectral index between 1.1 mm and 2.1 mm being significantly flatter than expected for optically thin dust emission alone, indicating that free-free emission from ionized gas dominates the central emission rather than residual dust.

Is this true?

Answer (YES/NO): NO